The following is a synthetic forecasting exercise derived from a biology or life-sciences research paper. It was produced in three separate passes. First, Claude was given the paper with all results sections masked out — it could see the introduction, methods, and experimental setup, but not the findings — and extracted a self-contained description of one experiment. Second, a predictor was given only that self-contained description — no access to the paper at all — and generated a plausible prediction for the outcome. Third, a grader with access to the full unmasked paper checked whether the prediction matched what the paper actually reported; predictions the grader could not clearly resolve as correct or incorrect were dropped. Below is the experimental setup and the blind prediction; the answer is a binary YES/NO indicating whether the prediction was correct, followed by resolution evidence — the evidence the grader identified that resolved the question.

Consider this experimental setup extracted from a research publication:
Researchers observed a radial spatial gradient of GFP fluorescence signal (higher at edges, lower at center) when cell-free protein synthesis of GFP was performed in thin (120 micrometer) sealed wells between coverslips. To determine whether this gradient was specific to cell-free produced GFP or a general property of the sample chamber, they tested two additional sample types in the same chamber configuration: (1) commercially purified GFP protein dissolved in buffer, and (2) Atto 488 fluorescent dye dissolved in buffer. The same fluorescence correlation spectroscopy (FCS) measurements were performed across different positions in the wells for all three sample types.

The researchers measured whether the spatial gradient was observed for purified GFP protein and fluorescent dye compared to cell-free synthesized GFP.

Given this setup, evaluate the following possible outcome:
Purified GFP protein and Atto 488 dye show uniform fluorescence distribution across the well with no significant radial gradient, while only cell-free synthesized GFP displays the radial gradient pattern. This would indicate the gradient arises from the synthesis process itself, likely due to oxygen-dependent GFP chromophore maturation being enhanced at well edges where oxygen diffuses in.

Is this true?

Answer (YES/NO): YES